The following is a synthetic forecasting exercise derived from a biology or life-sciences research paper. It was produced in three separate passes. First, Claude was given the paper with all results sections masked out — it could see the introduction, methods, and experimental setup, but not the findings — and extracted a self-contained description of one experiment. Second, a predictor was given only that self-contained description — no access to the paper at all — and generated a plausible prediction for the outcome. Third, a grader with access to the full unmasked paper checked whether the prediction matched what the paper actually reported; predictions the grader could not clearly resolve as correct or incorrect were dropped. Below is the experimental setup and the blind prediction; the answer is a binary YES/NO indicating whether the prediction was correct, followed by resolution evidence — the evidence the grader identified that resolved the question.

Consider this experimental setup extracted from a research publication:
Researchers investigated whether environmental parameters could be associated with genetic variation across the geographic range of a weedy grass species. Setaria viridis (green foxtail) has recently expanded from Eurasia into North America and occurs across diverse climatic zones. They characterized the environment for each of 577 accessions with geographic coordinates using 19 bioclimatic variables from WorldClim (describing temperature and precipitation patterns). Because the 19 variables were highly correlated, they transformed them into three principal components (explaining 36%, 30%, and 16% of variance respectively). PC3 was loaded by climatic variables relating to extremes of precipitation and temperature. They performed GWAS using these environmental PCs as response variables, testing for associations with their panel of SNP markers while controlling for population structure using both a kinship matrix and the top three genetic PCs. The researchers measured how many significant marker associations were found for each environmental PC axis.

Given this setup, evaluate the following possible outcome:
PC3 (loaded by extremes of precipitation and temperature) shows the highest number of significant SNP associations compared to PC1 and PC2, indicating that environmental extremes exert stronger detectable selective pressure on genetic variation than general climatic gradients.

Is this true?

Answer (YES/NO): YES